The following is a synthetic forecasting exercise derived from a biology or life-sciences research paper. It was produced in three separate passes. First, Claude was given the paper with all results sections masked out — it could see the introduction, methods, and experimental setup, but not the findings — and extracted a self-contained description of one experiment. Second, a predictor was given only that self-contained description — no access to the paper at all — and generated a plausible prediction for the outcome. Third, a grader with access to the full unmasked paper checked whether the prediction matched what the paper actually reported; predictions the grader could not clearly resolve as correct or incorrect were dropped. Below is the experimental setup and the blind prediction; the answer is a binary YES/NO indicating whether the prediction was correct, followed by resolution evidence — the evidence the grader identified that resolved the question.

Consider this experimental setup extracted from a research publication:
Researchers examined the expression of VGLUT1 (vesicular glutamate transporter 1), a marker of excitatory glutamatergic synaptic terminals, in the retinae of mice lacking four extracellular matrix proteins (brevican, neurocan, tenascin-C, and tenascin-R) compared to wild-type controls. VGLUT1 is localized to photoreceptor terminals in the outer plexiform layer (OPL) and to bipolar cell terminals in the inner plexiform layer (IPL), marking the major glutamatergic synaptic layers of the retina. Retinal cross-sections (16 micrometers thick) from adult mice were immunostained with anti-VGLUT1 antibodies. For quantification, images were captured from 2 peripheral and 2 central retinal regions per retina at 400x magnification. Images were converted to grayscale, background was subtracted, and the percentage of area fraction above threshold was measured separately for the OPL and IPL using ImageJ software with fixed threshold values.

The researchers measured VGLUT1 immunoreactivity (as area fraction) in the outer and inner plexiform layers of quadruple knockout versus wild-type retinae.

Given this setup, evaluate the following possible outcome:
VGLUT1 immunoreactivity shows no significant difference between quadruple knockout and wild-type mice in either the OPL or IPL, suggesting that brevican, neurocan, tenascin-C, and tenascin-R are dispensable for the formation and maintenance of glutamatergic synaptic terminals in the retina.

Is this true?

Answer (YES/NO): NO